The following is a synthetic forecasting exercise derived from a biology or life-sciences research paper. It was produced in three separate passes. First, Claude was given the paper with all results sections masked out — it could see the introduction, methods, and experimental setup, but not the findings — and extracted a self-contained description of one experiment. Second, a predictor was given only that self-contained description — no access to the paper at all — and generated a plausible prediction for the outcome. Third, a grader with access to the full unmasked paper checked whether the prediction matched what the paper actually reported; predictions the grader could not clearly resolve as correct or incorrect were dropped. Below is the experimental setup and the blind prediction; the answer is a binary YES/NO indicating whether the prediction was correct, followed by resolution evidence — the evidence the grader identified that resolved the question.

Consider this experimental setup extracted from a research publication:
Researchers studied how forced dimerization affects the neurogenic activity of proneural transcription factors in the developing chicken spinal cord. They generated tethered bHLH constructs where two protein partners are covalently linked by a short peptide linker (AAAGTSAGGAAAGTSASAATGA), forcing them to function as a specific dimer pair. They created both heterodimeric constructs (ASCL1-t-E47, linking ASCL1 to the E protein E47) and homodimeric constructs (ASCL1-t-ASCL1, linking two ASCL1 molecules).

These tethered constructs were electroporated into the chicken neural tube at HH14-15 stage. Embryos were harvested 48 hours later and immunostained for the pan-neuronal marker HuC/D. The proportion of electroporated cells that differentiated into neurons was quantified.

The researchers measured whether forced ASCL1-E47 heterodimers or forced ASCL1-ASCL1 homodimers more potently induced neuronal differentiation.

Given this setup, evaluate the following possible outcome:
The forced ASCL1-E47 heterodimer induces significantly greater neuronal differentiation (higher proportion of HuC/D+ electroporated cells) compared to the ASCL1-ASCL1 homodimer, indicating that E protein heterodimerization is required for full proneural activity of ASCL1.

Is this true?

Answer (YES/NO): NO